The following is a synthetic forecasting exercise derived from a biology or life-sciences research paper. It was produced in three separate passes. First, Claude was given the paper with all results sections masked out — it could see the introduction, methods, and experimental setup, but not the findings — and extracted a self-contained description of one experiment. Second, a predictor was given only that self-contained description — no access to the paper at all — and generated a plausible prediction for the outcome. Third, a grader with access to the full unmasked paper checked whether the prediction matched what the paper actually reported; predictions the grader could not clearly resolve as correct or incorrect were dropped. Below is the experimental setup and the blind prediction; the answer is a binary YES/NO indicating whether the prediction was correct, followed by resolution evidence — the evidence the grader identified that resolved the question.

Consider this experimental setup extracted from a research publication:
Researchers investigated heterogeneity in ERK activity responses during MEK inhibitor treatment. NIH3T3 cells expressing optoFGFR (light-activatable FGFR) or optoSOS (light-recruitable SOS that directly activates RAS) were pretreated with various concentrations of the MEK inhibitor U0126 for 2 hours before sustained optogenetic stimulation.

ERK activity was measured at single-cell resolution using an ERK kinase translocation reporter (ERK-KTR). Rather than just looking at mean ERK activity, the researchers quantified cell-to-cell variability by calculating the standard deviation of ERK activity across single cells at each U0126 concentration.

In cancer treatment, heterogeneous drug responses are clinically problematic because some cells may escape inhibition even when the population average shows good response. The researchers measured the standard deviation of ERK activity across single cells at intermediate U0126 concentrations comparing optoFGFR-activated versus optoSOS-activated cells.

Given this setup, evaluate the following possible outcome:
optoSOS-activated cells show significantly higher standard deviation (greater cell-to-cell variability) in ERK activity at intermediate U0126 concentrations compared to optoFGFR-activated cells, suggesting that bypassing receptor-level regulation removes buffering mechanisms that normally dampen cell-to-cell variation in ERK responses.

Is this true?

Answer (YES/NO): NO